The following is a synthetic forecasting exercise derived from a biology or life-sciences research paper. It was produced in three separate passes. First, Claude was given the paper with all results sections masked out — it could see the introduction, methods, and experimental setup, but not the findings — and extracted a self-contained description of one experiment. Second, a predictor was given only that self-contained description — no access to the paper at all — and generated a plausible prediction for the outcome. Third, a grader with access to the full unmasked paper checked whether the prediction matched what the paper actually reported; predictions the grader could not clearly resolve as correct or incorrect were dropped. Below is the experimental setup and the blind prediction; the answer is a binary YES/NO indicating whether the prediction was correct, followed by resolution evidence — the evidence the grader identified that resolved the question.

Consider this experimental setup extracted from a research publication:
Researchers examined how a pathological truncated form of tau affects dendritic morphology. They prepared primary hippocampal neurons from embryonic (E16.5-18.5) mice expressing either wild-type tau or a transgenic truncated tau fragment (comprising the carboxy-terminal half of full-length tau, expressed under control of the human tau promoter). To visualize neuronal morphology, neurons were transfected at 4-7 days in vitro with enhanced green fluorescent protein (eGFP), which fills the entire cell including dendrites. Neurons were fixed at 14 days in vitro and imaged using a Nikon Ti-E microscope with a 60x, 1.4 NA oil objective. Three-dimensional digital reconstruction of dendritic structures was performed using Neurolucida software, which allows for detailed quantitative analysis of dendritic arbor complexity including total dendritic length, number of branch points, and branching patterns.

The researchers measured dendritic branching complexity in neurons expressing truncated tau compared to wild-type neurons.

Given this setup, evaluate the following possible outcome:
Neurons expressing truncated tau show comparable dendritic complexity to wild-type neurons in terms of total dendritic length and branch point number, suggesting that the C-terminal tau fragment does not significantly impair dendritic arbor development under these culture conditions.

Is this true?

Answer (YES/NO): NO